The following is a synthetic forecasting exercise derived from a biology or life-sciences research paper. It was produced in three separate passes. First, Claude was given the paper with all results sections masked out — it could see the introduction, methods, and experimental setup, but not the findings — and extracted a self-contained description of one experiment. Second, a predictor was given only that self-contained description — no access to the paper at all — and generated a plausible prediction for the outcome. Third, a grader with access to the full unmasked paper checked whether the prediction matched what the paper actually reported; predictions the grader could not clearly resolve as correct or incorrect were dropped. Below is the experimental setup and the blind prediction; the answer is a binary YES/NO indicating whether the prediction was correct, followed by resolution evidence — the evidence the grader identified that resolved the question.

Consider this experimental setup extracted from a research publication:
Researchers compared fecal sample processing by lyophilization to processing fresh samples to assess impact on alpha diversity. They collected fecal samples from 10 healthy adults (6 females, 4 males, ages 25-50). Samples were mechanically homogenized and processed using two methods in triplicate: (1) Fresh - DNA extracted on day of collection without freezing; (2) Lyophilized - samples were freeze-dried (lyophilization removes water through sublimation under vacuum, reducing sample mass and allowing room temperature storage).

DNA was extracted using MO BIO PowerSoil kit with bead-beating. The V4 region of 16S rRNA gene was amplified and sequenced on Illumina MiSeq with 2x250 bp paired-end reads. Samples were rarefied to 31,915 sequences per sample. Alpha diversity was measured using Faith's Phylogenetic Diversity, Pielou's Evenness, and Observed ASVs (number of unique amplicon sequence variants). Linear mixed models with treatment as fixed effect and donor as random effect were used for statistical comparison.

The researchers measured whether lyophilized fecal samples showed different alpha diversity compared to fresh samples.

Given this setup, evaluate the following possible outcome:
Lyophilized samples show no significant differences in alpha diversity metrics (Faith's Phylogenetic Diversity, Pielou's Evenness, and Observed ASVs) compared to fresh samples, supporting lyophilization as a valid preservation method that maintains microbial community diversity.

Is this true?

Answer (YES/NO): NO